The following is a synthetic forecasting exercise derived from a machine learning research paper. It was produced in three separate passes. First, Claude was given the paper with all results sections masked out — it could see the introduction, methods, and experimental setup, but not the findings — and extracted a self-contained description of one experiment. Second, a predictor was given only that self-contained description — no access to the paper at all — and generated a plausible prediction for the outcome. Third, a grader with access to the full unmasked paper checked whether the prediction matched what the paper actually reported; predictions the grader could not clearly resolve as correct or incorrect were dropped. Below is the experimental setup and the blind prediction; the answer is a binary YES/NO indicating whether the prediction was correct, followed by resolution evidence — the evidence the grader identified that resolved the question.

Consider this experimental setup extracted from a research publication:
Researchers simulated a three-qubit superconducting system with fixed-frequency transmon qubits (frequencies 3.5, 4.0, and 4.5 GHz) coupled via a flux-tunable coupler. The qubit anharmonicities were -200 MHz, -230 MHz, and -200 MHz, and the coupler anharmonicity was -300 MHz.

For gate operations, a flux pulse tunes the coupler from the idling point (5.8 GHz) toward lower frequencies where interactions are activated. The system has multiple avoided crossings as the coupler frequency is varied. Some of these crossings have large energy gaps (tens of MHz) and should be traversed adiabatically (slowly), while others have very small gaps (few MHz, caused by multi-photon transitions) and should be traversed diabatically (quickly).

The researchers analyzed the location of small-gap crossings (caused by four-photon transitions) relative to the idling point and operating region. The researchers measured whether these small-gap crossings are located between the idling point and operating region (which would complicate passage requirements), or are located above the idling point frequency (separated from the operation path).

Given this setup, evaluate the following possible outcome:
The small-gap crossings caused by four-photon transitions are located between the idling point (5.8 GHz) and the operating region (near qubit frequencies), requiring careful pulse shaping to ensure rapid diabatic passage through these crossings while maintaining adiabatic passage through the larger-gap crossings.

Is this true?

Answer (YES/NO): NO